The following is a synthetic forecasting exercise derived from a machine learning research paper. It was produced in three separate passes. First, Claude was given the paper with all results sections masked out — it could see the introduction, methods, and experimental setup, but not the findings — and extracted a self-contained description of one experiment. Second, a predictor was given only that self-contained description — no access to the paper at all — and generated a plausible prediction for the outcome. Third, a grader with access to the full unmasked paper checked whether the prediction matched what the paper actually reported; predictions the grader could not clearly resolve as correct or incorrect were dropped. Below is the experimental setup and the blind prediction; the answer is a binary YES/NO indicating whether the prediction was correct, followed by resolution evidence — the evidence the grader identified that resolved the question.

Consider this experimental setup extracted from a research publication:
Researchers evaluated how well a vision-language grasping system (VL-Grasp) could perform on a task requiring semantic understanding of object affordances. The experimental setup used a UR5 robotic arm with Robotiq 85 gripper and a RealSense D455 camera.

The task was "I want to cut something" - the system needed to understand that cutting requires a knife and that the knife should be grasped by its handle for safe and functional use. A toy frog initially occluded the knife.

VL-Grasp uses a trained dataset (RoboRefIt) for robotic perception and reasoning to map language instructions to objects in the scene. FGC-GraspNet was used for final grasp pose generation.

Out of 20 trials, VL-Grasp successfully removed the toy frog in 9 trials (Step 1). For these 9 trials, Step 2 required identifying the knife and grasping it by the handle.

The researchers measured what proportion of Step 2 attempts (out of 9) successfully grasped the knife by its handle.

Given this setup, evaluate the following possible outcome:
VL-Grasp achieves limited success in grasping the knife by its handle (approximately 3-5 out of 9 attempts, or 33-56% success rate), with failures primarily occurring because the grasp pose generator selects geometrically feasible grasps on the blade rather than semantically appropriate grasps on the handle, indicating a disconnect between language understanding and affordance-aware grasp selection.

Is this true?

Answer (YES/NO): NO